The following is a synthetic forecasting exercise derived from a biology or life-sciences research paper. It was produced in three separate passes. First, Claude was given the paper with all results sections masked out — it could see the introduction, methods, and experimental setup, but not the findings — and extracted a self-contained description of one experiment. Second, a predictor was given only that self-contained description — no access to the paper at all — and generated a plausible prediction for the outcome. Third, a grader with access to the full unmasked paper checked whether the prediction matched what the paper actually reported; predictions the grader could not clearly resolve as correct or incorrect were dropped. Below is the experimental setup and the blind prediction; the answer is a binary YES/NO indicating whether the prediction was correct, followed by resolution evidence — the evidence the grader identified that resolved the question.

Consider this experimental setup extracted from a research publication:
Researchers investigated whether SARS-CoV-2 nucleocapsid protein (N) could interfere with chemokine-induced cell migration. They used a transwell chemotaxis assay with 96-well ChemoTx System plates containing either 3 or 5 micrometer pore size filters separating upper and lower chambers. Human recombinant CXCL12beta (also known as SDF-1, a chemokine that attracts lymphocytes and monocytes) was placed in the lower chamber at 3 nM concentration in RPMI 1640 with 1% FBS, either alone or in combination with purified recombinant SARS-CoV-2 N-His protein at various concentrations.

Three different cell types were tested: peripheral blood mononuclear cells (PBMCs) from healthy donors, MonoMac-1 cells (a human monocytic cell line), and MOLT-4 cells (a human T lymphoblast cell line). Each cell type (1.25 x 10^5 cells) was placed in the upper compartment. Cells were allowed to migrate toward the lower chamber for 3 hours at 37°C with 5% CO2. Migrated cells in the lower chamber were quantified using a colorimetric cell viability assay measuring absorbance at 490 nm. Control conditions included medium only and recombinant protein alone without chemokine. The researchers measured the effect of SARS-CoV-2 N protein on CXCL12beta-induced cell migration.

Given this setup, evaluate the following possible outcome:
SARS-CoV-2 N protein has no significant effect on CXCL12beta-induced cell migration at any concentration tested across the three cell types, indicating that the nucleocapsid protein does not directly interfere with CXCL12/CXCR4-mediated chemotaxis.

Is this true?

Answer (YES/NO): NO